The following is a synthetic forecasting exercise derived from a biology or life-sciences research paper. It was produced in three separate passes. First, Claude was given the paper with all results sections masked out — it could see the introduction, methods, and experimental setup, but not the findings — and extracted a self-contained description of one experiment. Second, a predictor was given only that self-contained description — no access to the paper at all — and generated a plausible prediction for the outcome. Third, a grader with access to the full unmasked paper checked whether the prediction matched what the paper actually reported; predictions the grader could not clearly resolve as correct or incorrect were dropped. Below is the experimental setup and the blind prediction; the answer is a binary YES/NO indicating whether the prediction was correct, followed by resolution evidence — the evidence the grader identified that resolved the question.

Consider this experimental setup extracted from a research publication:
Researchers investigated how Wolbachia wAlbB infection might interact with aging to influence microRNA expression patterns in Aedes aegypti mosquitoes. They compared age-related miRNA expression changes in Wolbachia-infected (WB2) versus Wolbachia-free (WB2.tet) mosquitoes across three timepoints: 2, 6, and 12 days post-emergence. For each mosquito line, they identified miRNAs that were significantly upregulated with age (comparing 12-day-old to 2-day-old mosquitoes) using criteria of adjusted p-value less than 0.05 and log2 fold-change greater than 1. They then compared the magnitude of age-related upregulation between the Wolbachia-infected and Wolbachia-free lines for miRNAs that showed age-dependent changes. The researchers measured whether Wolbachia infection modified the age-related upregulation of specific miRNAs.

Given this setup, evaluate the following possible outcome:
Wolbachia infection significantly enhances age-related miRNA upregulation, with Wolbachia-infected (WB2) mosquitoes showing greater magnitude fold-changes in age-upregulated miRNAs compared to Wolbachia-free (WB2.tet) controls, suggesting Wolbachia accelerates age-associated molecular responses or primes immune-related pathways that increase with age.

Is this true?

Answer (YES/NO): YES